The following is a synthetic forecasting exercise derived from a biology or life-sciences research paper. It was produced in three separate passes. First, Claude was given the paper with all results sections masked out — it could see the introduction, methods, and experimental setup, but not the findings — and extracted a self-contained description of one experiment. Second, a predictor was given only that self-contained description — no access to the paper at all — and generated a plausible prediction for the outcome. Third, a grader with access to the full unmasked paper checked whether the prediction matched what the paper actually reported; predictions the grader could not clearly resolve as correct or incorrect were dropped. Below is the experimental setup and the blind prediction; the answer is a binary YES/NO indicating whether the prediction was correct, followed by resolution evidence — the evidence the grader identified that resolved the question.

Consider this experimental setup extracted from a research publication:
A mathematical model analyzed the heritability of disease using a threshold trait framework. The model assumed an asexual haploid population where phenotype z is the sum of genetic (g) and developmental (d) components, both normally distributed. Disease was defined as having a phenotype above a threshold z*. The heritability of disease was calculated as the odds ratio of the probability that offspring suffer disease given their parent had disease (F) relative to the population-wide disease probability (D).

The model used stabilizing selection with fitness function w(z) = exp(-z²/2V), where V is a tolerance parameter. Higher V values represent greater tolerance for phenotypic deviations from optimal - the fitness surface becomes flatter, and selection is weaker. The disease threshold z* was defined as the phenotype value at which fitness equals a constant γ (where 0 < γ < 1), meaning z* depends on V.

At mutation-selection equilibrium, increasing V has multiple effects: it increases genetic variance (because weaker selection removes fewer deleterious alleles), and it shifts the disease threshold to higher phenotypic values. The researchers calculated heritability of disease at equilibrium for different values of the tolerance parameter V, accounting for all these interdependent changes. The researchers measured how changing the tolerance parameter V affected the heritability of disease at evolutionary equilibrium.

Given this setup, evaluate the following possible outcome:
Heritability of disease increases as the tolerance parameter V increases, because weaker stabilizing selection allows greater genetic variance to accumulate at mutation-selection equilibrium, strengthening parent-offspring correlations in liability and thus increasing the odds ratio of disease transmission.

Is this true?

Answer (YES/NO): YES